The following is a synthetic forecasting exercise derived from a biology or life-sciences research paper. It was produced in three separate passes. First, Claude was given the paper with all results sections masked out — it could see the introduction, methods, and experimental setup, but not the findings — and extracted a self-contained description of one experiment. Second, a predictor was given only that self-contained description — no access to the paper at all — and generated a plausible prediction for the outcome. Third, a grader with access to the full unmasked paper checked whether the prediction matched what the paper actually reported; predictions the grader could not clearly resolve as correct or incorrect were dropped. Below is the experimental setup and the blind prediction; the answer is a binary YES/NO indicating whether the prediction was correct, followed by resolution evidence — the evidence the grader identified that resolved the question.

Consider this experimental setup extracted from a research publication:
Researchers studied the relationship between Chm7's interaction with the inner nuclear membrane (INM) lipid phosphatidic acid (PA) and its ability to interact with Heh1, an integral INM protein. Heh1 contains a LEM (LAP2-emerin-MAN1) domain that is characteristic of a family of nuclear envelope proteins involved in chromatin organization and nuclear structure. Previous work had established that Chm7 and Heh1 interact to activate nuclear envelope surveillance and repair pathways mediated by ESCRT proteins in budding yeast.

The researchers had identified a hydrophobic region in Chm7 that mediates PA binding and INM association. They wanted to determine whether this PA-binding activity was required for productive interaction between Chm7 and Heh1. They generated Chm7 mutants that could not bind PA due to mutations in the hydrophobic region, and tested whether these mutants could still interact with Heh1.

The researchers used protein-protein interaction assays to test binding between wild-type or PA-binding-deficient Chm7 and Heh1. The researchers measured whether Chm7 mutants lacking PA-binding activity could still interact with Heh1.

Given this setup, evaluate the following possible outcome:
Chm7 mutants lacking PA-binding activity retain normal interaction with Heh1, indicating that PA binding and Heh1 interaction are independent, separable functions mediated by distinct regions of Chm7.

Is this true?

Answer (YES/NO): NO